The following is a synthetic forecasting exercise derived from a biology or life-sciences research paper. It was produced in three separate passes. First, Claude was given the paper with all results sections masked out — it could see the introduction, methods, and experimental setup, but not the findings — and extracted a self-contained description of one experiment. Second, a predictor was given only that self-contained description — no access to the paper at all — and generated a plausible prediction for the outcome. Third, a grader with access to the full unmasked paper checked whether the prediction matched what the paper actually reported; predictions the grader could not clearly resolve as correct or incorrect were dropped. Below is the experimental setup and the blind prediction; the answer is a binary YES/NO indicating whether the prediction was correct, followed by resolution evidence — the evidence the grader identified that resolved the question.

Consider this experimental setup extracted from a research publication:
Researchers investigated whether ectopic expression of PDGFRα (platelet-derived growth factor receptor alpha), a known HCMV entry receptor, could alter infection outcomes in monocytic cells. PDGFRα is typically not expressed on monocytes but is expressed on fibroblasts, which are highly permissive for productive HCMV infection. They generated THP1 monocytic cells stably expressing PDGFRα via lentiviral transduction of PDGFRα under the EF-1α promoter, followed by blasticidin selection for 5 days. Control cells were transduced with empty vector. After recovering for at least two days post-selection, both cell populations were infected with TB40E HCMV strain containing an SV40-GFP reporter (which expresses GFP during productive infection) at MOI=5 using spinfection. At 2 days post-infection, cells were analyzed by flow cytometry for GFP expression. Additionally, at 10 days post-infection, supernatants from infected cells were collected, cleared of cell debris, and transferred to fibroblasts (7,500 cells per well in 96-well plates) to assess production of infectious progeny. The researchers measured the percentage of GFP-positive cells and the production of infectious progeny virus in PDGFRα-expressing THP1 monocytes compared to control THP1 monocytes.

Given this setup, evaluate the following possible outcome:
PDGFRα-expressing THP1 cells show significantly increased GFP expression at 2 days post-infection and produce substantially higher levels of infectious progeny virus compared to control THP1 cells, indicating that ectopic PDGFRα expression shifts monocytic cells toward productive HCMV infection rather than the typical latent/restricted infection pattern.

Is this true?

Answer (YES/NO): NO